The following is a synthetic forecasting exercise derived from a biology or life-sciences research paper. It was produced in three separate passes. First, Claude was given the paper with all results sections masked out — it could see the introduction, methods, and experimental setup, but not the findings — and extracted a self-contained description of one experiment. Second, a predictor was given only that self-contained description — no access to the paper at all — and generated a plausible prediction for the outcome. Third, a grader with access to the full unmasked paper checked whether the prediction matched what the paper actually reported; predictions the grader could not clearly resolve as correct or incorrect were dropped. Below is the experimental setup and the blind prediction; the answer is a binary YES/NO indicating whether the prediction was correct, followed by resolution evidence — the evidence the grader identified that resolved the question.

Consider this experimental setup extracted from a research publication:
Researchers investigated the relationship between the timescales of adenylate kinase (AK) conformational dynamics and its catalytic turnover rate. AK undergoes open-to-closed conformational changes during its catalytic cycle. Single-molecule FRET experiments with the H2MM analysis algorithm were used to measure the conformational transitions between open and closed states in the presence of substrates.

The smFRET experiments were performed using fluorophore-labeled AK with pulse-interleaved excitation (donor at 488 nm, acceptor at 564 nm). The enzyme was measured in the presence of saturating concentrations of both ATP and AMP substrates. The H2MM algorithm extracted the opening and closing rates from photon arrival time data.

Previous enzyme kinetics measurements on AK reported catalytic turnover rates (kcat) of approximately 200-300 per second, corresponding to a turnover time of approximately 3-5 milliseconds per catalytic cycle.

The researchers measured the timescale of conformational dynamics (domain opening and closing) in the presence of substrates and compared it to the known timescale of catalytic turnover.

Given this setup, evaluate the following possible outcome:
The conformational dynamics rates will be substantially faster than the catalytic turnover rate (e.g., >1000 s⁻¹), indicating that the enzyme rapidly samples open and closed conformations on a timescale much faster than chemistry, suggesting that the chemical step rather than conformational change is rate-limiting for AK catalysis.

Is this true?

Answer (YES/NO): YES